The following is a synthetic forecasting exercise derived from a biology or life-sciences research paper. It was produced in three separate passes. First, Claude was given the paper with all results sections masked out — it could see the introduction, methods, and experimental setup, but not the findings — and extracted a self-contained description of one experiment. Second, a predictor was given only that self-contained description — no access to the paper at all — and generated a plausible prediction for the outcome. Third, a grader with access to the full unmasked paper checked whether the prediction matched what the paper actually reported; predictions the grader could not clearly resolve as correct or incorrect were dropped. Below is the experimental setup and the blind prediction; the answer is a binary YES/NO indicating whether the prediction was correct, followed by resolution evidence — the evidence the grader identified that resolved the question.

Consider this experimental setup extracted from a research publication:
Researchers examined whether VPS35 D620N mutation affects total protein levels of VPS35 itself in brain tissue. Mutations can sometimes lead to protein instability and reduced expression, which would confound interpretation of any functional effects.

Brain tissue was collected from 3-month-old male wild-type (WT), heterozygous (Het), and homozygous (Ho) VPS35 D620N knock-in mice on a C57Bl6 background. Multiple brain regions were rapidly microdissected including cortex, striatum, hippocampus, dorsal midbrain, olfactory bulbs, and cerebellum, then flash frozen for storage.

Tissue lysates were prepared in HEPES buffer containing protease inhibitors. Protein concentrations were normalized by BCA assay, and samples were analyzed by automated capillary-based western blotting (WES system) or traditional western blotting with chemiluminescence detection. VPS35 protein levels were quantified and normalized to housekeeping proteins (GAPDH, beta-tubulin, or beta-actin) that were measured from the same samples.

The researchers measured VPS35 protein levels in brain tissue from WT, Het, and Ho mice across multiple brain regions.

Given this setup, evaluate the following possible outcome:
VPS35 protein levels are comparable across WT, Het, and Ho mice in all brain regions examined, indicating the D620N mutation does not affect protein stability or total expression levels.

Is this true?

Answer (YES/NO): YES